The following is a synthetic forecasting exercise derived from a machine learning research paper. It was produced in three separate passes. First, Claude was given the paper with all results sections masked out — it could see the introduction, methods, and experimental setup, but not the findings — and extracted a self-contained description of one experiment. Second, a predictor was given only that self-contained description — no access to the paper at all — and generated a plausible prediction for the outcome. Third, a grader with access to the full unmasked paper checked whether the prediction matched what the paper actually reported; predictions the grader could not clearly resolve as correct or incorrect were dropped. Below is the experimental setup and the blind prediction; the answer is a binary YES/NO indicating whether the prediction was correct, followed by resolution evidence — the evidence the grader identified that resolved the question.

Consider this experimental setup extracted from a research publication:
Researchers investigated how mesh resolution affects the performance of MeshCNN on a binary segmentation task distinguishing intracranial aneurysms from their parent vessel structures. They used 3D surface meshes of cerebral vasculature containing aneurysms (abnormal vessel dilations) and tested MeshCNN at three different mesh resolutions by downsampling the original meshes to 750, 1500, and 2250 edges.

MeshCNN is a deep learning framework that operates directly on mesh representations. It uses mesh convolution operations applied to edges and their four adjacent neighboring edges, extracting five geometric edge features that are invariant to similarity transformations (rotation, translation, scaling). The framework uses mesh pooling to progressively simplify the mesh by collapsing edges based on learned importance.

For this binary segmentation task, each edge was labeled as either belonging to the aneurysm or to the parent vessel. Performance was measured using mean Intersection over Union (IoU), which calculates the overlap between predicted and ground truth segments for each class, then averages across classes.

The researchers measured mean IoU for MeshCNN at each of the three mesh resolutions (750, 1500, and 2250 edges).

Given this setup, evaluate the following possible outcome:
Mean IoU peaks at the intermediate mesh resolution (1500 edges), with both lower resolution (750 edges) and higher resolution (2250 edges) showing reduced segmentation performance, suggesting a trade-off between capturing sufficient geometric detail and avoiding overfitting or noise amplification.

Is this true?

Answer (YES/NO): NO